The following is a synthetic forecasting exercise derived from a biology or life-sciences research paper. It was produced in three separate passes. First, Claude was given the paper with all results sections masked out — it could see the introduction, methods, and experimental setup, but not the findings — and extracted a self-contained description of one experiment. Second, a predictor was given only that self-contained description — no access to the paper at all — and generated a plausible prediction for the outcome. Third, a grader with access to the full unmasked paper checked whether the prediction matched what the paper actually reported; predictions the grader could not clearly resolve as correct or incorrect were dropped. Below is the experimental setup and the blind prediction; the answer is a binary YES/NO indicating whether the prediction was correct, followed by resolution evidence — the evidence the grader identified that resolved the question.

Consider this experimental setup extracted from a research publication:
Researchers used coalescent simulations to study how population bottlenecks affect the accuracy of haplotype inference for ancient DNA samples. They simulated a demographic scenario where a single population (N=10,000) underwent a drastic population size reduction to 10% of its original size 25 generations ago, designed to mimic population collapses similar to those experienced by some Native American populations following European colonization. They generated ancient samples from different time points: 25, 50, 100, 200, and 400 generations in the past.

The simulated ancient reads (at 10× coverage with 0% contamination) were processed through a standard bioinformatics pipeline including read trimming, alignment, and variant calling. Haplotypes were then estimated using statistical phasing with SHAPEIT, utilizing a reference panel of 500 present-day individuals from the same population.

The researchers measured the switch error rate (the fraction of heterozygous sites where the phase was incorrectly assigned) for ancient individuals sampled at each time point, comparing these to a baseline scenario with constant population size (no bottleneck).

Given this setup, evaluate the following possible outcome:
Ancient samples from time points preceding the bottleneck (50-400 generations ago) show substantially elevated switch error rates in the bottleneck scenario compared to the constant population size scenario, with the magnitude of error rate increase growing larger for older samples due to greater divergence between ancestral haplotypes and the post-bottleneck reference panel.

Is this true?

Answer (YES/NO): NO